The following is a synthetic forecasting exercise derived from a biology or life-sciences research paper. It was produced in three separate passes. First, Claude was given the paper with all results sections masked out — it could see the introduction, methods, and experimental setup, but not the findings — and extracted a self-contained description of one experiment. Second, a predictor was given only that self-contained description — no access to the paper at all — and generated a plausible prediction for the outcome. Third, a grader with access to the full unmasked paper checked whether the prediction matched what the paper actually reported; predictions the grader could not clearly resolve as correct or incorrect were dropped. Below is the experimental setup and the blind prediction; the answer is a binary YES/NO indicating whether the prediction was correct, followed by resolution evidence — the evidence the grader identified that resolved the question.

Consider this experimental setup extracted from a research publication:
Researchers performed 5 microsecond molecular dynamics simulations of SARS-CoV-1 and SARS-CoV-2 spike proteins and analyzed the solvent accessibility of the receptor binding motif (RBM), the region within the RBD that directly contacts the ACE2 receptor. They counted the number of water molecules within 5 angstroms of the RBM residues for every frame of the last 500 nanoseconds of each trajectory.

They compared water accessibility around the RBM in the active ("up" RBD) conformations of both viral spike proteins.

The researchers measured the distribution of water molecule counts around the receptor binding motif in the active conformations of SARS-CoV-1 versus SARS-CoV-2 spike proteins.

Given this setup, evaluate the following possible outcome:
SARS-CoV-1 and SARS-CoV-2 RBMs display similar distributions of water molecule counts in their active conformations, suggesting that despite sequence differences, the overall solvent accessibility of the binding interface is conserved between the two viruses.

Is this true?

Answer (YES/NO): NO